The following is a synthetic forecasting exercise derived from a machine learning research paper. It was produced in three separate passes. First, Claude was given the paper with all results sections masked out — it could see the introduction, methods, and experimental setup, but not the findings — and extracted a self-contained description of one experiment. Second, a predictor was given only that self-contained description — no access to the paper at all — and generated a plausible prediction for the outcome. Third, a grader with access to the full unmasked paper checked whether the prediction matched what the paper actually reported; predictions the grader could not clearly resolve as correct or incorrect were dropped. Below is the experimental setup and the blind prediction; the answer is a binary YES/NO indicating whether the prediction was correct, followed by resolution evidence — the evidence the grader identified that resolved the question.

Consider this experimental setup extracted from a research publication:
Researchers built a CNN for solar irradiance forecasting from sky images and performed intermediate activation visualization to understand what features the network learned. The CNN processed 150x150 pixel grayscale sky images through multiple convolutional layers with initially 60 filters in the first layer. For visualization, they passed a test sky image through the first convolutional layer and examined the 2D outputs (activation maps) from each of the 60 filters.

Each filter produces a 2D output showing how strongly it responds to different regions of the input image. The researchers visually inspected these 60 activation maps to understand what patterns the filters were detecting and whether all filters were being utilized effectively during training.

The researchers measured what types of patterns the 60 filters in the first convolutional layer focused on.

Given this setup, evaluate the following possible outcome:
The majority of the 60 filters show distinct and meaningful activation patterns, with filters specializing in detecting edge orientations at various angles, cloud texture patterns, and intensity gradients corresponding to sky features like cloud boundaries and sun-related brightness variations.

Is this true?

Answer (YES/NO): NO